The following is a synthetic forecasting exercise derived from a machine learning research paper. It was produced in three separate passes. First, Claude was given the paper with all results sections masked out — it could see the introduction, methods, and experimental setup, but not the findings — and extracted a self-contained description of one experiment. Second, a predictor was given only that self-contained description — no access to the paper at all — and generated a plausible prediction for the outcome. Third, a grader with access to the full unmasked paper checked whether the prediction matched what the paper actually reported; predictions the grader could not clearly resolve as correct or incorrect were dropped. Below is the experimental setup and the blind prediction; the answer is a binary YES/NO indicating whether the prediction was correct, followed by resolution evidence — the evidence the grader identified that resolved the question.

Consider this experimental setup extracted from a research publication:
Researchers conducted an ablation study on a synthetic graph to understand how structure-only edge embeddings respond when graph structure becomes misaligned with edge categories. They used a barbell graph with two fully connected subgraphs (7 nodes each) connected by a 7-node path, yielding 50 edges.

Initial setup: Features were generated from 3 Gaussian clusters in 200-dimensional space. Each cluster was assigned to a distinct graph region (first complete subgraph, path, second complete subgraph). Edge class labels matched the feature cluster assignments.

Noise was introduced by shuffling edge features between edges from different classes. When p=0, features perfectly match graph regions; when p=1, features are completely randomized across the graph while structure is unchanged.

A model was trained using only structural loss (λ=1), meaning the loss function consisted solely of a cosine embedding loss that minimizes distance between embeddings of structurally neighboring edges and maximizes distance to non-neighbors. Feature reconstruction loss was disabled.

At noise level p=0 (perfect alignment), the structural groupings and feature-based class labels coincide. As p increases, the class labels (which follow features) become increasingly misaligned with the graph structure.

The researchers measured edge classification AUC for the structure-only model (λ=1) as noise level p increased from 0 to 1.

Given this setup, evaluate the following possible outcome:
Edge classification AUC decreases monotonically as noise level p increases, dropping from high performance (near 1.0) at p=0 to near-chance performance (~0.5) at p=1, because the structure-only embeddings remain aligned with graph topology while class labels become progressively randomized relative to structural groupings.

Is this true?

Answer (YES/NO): NO